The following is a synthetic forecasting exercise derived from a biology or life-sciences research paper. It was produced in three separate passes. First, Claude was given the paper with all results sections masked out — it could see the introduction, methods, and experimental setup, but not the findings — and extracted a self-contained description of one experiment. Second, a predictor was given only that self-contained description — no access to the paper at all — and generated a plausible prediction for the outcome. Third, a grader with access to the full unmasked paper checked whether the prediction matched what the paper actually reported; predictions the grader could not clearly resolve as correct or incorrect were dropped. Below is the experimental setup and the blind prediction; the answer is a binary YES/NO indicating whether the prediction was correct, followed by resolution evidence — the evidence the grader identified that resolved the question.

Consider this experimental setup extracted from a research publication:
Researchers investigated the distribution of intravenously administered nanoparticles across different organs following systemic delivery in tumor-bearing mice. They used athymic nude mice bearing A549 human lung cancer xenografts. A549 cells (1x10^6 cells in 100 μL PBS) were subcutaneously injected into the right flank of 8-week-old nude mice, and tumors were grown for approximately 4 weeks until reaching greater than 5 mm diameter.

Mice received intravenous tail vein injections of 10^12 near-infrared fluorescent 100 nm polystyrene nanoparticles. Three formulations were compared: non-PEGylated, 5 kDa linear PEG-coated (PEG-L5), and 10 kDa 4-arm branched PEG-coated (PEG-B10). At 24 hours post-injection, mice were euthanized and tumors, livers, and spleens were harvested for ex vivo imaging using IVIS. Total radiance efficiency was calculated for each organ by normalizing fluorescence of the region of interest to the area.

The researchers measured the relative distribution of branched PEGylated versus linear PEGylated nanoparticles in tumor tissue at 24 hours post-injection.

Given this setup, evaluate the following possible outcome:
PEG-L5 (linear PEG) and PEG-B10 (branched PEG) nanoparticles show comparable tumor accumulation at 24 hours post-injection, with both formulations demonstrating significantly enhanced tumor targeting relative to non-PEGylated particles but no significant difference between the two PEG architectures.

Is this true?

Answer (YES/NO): NO